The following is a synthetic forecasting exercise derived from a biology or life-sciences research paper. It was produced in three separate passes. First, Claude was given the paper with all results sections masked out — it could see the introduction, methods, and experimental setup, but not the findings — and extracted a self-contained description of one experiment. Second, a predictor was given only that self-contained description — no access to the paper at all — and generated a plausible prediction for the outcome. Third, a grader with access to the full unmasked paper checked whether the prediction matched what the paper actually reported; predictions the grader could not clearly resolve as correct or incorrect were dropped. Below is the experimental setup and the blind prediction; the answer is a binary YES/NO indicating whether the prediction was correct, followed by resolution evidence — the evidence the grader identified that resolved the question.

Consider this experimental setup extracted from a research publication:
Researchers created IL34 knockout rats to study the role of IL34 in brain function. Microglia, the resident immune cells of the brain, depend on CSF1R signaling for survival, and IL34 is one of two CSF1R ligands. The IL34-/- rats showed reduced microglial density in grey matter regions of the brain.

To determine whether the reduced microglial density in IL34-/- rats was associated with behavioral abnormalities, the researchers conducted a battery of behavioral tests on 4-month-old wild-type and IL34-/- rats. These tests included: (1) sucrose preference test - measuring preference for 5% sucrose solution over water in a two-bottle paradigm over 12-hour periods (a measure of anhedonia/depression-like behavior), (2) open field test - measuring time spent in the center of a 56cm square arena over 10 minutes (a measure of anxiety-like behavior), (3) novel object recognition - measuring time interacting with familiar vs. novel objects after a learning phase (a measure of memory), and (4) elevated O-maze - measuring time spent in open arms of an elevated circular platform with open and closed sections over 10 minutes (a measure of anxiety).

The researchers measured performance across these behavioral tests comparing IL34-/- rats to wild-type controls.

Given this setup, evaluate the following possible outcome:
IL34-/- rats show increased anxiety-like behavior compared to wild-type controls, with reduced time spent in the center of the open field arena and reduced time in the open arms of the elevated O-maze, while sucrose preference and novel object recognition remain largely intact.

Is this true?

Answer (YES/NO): NO